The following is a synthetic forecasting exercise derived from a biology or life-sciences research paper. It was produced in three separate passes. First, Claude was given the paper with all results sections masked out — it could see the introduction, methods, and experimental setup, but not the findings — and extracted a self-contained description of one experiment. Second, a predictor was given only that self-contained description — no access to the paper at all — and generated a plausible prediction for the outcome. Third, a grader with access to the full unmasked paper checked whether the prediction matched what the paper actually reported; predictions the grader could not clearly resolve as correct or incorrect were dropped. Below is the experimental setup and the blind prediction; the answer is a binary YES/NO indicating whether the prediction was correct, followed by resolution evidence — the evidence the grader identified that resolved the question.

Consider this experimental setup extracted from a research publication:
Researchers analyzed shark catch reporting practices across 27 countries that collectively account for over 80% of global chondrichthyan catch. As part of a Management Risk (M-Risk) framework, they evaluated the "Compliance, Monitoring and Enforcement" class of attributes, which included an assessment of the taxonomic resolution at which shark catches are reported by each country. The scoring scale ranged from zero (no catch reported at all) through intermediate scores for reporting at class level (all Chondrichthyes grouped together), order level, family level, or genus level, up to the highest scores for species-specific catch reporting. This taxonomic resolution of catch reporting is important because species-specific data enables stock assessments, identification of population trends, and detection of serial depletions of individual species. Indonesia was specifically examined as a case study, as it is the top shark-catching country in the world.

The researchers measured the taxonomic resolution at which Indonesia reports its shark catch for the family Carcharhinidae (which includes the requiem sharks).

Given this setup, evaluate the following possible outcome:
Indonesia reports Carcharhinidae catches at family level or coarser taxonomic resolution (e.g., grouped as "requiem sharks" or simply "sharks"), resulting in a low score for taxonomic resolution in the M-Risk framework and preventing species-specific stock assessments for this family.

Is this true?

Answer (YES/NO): YES